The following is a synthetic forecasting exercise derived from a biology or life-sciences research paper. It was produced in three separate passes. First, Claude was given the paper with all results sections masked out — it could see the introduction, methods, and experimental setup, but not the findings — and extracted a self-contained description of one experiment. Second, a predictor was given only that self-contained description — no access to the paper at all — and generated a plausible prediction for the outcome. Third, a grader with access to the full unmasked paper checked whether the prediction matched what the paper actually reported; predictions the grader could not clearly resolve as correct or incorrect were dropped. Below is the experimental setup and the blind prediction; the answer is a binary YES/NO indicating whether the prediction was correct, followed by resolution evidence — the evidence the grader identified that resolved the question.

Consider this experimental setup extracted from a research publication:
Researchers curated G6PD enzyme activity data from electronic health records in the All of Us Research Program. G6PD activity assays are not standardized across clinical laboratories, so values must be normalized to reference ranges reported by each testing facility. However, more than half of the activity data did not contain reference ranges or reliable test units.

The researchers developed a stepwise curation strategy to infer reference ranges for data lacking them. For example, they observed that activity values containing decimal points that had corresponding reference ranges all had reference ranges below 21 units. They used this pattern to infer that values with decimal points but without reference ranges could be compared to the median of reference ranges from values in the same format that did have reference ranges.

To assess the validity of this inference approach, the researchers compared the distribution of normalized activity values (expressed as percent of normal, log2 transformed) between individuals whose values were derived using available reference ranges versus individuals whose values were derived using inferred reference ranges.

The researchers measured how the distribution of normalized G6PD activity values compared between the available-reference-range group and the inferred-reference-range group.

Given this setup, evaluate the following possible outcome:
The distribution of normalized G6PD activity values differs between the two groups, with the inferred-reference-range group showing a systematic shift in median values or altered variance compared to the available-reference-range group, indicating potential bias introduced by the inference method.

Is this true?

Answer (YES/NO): NO